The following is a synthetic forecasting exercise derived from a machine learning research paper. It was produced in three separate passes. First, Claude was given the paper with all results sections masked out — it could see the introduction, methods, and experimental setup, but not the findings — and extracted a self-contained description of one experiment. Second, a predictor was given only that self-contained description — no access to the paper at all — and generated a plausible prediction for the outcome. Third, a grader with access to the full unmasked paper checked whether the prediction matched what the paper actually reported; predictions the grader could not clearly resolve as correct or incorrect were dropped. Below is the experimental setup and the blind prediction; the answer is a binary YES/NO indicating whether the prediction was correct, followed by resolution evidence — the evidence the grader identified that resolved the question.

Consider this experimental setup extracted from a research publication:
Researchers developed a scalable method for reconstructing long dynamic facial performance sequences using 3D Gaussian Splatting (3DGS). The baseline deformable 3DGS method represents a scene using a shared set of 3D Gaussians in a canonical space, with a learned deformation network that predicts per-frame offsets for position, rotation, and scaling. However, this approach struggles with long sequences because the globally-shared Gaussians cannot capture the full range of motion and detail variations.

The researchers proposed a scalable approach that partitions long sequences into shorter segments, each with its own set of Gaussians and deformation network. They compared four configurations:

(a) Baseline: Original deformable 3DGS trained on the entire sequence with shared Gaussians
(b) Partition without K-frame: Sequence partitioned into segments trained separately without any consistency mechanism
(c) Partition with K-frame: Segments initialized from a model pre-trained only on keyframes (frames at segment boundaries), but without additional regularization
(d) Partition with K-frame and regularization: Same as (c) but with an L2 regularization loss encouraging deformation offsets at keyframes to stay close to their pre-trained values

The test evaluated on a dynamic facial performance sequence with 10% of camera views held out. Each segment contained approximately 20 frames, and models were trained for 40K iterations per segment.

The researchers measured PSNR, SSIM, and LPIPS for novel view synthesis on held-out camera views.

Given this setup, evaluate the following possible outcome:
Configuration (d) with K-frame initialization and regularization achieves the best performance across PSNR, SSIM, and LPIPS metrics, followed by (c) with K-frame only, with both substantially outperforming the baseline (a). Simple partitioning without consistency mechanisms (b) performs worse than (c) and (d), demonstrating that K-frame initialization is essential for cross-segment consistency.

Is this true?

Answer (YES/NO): NO